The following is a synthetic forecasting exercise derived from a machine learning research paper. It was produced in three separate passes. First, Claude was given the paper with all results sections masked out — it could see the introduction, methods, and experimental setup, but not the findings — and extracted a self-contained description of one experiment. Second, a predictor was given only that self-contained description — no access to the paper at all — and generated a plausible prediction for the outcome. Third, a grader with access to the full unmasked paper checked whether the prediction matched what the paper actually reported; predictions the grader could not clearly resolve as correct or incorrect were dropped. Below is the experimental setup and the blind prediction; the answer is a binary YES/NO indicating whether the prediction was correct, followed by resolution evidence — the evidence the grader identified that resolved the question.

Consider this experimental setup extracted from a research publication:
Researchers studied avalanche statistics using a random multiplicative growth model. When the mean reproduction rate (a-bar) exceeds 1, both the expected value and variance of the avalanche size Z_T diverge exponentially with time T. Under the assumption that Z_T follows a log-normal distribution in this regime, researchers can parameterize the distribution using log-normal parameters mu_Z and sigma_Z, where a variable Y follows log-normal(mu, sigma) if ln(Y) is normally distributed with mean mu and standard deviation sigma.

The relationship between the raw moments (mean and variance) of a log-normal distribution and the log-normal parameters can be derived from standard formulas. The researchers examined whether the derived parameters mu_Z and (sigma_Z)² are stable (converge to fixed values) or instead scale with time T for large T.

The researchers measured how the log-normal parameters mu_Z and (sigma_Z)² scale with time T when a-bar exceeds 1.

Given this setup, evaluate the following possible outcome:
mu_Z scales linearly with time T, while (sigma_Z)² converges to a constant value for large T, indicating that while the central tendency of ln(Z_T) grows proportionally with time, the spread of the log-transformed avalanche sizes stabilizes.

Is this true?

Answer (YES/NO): NO